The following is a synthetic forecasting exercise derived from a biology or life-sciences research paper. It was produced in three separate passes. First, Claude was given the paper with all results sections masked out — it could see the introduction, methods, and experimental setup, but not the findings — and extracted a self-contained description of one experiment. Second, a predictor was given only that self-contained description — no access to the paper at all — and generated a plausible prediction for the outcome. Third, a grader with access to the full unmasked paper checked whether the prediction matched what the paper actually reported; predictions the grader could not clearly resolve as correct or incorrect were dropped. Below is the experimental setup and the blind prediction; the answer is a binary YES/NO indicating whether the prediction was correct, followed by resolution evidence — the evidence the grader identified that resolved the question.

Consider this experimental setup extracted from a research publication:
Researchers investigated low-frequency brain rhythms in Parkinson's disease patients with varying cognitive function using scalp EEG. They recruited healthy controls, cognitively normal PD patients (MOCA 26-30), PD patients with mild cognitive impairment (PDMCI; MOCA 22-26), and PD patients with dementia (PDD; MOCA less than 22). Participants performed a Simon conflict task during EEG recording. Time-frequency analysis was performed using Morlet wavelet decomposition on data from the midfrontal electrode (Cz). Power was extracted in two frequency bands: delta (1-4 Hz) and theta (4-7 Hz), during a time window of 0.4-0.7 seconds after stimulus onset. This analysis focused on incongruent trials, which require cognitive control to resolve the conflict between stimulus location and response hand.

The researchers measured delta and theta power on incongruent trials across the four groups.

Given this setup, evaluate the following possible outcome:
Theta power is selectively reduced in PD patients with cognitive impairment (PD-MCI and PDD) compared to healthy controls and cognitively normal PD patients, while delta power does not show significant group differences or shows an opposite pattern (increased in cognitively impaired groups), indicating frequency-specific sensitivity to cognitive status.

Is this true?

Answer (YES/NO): NO